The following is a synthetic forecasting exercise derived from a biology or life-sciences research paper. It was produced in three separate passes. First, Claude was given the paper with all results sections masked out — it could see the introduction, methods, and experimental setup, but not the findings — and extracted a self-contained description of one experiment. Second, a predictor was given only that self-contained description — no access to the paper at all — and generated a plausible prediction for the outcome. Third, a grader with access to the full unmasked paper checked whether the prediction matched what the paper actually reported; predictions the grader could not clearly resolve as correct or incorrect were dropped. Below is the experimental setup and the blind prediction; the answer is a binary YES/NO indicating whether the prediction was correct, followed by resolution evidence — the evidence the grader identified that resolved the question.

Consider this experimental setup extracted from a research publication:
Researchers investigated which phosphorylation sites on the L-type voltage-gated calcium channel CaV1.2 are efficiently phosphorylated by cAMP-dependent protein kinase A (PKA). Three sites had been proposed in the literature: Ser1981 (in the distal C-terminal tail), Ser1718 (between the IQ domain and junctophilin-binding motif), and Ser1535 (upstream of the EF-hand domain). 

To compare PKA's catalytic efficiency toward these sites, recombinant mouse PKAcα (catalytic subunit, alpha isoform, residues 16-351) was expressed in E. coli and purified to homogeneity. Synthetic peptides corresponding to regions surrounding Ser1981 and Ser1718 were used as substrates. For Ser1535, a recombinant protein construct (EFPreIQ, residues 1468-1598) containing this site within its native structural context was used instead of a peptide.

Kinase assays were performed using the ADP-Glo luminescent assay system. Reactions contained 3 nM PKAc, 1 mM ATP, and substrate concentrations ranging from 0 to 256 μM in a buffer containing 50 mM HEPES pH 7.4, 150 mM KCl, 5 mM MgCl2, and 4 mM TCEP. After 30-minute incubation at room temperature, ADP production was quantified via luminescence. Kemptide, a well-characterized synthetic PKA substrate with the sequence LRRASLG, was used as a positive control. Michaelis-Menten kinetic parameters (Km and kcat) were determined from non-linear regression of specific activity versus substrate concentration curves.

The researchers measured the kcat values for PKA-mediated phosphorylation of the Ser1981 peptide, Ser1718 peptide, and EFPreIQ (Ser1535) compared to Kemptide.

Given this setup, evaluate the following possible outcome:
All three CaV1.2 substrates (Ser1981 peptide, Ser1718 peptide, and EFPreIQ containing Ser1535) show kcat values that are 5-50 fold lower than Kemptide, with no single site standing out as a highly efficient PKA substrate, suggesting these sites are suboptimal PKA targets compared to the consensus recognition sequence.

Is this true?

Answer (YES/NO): NO